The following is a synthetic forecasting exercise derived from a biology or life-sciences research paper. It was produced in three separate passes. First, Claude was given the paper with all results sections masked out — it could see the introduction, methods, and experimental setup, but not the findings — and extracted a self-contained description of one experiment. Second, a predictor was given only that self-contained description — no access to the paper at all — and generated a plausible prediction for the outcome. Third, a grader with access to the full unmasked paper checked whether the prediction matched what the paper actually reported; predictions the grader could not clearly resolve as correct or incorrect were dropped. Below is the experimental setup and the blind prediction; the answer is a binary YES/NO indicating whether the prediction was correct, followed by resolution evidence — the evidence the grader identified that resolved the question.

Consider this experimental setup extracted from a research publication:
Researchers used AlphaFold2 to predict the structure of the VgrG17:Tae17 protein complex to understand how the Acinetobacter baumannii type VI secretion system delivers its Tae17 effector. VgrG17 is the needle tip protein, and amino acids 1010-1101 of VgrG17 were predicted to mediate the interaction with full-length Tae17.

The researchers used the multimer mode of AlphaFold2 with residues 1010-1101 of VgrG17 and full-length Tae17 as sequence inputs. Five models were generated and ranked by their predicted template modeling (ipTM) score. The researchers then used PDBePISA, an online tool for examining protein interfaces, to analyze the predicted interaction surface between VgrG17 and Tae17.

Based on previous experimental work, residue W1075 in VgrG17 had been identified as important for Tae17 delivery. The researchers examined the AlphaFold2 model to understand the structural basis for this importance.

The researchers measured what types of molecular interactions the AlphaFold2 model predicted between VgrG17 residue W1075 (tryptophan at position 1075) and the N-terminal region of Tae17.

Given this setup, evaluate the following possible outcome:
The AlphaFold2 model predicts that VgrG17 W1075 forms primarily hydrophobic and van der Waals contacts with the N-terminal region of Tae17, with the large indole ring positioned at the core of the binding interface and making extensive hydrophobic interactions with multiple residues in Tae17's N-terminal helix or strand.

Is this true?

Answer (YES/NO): YES